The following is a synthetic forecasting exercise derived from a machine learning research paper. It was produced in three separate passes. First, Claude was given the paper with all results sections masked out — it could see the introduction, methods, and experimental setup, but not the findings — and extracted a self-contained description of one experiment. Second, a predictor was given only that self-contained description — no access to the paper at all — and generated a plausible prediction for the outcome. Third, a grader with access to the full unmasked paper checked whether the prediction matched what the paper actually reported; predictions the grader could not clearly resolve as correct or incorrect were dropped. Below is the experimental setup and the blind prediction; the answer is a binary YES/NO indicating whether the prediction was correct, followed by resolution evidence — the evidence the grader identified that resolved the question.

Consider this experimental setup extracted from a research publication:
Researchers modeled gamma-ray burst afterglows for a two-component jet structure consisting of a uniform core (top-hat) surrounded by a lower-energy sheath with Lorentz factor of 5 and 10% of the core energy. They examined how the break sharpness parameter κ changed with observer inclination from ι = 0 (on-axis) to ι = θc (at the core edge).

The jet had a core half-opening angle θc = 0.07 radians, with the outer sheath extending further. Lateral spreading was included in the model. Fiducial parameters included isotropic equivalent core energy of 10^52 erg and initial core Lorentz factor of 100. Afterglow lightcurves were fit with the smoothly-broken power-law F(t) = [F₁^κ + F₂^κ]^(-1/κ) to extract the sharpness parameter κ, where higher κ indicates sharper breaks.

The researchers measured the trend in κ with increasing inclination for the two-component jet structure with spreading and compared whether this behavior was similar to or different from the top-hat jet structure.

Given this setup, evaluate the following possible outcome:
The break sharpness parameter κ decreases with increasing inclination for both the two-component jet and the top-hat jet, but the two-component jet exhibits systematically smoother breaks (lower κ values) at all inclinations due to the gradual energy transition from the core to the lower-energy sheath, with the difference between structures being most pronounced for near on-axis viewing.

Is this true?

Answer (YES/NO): NO